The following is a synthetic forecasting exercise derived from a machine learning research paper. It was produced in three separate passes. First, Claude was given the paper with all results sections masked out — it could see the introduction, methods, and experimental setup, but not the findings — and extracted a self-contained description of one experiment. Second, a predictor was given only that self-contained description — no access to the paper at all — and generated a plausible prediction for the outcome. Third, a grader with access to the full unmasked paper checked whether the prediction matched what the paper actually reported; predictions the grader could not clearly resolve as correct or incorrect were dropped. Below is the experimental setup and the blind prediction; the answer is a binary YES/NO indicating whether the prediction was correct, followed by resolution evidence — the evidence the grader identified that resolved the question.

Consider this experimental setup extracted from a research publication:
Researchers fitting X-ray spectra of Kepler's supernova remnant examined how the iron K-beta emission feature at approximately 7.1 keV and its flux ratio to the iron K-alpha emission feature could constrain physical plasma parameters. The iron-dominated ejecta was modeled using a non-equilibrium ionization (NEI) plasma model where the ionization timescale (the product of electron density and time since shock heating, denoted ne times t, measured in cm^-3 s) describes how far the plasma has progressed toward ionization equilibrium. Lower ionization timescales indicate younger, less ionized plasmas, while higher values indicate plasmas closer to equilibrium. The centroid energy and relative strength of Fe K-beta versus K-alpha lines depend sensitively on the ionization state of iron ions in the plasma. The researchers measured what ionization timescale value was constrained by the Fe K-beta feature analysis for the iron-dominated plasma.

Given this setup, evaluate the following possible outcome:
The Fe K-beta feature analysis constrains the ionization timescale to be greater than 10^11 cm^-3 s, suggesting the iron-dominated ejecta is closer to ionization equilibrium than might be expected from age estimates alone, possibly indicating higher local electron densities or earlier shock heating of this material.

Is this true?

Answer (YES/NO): NO